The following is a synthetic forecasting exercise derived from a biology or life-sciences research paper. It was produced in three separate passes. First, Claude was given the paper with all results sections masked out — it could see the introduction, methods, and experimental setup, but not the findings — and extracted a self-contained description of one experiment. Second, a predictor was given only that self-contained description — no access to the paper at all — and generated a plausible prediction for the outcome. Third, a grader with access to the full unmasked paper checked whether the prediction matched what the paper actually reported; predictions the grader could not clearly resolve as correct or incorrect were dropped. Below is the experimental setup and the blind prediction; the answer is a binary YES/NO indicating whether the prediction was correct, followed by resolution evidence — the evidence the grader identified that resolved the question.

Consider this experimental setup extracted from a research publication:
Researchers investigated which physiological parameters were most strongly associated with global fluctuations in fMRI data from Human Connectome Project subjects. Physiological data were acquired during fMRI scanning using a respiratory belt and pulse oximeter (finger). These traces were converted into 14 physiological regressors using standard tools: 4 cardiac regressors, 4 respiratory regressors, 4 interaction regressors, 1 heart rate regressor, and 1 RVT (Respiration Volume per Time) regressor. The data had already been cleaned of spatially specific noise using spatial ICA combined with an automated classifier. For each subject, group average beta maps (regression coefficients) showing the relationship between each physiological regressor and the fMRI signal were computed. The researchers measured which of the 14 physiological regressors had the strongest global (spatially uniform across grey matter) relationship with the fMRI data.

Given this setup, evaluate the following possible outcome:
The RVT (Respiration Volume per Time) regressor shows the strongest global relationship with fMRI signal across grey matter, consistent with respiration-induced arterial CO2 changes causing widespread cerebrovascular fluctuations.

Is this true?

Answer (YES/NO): YES